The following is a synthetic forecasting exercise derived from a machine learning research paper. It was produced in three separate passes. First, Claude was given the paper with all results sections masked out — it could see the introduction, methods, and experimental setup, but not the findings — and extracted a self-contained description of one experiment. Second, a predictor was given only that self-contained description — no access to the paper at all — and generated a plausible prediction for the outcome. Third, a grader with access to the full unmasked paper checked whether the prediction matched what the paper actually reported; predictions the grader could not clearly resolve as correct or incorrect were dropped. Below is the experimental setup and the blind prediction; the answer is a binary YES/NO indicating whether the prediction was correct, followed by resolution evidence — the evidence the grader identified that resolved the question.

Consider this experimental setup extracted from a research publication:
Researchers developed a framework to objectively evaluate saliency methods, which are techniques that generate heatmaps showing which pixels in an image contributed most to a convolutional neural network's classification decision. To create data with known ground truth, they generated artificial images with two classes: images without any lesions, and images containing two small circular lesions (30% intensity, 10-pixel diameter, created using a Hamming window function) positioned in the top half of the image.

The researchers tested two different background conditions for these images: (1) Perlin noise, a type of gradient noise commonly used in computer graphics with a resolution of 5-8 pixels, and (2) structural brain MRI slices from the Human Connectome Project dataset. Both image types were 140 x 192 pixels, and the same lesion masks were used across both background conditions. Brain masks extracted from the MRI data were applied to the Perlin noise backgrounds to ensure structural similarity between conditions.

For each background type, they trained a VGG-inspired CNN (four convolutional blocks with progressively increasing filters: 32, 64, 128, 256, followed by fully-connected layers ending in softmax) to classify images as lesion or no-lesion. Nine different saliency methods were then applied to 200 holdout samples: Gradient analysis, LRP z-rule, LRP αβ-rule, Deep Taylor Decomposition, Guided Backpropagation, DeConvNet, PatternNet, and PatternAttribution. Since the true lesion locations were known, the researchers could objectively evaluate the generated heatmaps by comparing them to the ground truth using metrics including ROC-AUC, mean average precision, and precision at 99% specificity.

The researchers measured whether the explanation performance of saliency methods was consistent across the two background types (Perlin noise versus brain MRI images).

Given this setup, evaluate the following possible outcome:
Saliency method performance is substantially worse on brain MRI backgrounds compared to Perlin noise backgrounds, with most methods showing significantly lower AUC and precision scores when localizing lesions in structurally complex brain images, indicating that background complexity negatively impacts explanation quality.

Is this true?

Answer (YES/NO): NO